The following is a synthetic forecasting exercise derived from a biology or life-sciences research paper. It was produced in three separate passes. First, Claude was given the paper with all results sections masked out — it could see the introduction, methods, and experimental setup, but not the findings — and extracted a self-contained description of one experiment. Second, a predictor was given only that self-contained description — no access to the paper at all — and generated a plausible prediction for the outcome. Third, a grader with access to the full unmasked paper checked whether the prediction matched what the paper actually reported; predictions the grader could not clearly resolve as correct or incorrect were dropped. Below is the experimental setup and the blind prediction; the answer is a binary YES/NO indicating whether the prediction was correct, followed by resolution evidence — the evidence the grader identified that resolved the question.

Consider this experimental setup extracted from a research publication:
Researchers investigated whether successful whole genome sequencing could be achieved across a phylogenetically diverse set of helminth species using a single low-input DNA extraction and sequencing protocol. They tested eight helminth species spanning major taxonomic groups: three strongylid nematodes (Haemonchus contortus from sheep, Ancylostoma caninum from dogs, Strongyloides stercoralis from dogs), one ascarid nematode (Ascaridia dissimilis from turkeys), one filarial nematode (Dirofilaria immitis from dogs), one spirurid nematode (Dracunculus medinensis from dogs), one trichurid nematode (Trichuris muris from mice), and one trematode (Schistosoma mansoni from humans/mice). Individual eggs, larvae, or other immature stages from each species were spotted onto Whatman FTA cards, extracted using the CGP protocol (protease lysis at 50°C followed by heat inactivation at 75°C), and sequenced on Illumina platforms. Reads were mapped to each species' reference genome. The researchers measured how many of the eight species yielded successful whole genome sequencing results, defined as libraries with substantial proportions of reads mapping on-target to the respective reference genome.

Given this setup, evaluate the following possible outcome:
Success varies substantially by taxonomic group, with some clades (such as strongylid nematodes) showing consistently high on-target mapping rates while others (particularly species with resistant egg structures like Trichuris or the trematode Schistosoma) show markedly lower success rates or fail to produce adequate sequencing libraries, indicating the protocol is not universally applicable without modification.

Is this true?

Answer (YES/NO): NO